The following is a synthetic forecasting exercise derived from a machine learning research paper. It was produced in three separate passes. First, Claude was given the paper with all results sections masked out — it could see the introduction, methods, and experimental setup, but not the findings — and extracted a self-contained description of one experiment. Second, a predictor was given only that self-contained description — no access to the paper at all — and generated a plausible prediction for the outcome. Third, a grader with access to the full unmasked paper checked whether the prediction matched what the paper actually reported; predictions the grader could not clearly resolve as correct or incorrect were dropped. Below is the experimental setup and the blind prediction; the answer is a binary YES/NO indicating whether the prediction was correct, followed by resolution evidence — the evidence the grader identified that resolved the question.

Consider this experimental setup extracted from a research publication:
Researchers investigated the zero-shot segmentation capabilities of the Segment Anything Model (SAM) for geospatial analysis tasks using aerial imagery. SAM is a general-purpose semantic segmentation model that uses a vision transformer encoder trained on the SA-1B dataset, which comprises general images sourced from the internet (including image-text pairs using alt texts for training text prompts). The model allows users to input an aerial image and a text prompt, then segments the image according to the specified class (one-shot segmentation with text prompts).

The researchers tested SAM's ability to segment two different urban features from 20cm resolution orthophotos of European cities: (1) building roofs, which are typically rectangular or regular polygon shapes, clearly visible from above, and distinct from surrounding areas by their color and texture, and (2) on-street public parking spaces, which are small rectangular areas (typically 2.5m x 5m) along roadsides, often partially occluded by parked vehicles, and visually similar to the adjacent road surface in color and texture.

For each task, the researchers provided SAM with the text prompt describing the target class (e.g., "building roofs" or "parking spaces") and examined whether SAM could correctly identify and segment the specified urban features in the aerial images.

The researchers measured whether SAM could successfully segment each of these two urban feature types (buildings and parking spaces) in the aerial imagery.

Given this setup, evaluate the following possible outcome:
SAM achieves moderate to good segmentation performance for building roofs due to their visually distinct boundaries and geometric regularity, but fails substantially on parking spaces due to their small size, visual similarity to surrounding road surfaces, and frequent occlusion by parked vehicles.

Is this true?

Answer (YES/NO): YES